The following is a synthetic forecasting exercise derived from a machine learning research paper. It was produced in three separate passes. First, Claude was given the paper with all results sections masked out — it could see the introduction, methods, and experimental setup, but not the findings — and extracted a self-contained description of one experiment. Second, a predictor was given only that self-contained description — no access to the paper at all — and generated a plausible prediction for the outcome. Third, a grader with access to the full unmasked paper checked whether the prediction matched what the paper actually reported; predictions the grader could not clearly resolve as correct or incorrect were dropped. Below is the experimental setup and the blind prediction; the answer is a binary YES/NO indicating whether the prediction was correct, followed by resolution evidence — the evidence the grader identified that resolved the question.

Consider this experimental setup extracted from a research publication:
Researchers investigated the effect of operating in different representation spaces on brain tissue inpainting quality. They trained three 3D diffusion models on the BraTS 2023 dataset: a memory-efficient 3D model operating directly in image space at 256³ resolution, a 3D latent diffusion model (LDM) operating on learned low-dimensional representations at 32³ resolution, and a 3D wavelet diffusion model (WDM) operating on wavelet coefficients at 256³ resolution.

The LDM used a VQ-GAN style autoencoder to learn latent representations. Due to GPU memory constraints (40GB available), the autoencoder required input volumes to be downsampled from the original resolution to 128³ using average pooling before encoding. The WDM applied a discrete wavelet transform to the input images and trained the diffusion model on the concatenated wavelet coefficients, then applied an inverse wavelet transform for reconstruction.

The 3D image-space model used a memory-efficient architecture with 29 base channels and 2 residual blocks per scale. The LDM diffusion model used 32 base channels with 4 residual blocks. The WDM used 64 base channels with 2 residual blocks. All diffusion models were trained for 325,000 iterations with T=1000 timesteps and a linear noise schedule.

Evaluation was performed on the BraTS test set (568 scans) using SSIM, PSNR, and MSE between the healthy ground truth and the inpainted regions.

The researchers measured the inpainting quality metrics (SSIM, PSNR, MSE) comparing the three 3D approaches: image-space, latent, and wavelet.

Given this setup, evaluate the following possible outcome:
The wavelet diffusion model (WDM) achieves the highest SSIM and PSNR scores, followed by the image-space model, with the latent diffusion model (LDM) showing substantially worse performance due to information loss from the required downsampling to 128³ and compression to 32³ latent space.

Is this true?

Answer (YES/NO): NO